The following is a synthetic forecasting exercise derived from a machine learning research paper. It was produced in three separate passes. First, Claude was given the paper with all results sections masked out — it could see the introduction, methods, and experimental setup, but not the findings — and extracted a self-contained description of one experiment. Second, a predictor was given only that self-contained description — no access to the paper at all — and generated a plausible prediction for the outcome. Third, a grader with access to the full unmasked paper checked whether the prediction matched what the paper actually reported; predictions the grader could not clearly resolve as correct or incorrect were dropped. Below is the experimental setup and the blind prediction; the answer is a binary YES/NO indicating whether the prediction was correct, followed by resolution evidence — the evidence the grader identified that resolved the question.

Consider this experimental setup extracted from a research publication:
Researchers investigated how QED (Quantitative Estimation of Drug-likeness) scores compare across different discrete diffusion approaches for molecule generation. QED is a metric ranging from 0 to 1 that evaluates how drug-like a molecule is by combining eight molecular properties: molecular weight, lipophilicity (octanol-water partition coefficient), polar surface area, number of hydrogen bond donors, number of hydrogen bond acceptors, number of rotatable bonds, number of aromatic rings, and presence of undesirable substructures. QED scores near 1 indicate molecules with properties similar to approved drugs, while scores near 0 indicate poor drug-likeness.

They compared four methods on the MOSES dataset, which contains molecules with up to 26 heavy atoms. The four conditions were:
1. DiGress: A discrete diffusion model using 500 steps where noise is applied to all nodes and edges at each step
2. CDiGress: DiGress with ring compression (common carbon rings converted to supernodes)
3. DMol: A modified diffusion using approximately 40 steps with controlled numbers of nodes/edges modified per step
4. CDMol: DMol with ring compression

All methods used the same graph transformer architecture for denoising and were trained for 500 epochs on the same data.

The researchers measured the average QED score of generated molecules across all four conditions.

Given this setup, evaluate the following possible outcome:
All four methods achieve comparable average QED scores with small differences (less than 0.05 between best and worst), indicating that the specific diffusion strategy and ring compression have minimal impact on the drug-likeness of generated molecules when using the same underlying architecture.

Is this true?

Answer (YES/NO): YES